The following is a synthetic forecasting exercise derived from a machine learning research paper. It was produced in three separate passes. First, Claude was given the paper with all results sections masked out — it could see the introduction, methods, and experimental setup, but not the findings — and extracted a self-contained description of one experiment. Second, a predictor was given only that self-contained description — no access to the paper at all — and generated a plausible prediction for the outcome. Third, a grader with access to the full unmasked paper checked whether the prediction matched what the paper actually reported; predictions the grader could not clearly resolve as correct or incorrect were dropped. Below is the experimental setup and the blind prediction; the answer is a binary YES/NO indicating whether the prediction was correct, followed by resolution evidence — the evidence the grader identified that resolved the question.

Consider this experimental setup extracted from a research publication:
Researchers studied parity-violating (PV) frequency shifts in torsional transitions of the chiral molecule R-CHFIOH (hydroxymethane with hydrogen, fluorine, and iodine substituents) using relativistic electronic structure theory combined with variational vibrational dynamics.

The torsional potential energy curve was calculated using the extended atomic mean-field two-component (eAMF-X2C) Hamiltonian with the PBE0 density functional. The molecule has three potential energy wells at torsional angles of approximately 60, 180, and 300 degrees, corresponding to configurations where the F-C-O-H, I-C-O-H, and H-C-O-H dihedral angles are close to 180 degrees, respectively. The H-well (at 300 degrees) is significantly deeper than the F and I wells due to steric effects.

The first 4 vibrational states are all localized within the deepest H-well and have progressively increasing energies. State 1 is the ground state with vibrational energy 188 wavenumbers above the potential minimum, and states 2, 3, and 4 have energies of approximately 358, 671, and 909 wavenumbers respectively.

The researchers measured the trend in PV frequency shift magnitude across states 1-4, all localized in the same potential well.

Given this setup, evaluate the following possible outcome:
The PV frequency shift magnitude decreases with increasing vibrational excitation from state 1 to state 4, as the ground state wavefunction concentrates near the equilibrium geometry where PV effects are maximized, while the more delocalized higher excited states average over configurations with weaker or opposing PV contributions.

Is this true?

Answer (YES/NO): YES